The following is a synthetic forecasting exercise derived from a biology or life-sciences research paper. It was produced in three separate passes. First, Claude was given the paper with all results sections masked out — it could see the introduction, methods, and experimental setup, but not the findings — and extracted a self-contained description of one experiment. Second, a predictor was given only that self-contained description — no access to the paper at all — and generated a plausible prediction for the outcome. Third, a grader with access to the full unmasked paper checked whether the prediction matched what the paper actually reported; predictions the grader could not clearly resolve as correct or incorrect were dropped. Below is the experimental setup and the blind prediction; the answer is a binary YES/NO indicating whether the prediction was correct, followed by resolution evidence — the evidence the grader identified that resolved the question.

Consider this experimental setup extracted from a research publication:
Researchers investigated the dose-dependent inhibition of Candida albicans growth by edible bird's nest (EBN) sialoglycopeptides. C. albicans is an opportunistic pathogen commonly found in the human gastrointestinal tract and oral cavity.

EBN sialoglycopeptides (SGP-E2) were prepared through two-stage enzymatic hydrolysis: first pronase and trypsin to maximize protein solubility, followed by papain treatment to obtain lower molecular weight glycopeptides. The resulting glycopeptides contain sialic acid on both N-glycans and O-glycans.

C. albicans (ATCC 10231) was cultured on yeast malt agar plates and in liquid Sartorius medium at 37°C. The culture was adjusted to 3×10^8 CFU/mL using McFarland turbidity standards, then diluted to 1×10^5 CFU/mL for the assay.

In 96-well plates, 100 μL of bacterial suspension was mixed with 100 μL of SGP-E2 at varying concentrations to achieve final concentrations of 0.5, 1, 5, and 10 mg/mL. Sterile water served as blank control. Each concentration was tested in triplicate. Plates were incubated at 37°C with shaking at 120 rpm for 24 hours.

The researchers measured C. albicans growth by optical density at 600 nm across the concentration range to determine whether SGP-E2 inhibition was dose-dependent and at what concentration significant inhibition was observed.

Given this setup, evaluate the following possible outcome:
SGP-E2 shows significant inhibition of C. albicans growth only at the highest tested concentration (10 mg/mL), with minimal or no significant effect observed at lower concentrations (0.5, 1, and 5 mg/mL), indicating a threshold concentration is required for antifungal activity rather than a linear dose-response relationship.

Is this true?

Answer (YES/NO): NO